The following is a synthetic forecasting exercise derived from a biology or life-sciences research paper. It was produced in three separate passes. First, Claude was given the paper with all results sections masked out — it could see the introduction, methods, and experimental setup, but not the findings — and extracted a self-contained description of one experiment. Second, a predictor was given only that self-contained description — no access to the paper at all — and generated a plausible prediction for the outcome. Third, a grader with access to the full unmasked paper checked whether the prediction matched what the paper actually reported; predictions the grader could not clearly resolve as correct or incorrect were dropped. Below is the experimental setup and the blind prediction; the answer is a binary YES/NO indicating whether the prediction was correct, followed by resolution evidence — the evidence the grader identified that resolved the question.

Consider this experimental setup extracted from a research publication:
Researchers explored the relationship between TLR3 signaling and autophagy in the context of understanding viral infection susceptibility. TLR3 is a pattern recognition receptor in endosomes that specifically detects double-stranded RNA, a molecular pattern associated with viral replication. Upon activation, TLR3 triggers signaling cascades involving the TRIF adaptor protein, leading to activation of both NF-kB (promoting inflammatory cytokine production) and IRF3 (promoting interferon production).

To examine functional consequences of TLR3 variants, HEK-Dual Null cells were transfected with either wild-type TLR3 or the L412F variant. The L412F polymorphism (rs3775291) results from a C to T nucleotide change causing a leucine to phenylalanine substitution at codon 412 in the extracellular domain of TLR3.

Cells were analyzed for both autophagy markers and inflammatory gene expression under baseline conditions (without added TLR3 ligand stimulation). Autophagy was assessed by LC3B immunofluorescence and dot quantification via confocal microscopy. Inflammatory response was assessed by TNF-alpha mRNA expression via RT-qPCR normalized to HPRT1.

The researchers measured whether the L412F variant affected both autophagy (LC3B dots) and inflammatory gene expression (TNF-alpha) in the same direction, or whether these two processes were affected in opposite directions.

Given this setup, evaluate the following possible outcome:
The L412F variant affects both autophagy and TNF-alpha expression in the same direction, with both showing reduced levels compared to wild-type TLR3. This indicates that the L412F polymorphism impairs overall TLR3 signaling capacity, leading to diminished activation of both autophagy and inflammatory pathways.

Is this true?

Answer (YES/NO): YES